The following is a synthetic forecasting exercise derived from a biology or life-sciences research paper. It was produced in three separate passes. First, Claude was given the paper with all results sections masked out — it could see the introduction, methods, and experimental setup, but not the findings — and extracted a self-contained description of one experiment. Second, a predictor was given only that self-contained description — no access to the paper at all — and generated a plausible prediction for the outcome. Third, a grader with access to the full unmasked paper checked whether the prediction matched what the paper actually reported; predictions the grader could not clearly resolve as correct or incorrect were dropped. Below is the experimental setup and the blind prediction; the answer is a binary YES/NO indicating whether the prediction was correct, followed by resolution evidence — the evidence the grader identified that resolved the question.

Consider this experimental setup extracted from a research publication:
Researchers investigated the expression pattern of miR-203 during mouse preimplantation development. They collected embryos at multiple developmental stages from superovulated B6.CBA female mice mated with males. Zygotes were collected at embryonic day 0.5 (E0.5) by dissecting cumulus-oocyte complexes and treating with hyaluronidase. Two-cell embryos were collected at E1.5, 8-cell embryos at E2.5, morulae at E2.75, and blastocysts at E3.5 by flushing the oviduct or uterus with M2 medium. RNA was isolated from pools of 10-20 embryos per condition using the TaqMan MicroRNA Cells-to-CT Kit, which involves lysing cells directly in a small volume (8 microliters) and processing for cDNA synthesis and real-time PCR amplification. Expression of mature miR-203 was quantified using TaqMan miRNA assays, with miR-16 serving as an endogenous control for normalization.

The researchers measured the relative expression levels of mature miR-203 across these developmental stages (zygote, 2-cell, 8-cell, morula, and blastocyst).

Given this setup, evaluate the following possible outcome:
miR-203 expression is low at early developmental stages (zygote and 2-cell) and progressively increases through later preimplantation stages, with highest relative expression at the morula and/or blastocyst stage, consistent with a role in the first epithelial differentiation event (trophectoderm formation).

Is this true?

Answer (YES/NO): NO